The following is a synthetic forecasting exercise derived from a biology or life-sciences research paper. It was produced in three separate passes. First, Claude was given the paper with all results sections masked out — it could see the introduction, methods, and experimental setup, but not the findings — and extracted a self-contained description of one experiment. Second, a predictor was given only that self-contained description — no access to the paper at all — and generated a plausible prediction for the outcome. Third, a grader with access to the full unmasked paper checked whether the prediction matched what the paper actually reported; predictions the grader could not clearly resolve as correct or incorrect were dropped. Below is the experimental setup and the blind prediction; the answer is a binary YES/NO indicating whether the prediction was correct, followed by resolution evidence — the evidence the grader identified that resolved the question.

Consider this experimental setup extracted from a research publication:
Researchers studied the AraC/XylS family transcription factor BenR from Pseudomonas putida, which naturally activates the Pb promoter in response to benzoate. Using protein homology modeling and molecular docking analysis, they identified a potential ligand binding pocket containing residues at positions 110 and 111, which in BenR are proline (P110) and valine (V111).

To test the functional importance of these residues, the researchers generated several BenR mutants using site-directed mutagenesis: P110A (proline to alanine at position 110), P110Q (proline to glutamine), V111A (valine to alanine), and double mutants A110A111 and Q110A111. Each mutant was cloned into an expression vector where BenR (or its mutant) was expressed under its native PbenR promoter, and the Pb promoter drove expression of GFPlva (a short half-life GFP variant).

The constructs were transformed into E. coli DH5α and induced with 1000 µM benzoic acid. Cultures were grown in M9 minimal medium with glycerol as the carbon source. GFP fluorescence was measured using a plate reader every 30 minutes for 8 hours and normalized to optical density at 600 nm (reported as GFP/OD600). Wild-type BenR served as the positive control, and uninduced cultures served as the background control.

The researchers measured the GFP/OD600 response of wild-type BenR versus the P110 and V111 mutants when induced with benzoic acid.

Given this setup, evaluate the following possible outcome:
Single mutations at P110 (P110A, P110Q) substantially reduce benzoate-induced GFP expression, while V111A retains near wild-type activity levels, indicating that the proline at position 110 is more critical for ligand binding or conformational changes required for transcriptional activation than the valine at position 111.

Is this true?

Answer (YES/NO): NO